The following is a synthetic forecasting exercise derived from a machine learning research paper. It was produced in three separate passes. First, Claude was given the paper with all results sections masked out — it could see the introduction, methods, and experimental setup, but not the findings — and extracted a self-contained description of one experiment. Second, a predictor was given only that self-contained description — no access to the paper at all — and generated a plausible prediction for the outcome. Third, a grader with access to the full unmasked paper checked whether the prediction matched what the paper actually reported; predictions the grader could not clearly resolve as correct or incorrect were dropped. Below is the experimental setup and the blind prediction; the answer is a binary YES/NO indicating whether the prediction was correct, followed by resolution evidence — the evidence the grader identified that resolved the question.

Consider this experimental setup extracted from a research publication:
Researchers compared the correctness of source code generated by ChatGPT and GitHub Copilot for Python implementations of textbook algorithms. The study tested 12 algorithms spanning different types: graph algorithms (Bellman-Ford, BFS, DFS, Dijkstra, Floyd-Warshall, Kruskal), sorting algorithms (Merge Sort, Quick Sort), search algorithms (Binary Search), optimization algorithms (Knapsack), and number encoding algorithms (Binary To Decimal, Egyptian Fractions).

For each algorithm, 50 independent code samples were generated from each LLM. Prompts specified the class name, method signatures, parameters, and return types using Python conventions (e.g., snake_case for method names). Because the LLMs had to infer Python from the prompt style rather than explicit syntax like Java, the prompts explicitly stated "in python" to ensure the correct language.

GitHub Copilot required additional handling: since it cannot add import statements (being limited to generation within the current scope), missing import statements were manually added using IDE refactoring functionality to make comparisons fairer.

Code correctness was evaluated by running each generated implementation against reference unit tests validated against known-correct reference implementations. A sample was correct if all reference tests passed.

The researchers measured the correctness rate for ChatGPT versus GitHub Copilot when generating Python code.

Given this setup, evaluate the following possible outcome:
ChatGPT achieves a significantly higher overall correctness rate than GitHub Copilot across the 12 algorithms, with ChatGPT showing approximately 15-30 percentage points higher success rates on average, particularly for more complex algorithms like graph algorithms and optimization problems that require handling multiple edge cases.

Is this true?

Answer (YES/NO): NO